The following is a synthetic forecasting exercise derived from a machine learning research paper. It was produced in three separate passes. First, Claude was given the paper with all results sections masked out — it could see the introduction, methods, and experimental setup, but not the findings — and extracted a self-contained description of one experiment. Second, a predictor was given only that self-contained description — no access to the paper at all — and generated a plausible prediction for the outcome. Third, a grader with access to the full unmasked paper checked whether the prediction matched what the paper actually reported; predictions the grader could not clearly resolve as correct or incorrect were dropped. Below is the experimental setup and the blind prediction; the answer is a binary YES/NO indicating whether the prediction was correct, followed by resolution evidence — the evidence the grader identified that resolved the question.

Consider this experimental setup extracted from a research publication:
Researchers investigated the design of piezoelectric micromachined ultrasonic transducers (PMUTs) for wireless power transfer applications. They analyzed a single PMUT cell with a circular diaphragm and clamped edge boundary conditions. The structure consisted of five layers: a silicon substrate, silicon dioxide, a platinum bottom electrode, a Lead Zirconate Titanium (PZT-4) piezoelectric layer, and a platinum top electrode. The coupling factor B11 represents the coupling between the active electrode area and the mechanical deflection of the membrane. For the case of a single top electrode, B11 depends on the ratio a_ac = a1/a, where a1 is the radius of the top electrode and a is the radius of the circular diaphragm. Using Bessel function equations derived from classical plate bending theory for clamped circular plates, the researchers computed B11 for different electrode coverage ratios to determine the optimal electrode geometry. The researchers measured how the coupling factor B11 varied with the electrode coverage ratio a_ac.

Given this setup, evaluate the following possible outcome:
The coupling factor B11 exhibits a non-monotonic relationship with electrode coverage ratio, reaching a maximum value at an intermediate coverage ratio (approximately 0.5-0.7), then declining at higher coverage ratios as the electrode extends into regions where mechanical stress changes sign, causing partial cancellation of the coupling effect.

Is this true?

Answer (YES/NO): YES